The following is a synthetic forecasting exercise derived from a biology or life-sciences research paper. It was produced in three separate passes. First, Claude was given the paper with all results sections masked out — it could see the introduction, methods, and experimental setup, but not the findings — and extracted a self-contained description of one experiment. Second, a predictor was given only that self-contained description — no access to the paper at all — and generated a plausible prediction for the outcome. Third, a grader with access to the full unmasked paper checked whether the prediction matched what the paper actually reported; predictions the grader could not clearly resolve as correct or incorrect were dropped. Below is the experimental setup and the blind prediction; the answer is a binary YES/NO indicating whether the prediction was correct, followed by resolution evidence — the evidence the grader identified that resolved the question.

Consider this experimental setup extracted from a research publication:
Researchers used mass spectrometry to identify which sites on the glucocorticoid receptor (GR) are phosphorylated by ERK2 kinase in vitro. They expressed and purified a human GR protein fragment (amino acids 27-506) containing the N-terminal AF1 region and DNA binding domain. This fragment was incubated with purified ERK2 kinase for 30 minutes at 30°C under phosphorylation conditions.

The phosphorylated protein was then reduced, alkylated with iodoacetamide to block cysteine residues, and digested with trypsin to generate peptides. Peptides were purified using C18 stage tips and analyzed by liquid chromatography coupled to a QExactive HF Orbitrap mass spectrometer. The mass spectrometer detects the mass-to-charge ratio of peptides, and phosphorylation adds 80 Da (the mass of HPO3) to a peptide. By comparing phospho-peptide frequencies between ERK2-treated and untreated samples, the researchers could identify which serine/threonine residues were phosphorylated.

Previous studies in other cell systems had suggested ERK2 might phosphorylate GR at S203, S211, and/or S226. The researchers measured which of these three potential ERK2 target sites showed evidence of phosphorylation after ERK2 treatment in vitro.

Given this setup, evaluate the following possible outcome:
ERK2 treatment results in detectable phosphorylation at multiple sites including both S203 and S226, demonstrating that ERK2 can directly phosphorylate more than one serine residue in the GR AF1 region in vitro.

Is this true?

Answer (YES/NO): YES